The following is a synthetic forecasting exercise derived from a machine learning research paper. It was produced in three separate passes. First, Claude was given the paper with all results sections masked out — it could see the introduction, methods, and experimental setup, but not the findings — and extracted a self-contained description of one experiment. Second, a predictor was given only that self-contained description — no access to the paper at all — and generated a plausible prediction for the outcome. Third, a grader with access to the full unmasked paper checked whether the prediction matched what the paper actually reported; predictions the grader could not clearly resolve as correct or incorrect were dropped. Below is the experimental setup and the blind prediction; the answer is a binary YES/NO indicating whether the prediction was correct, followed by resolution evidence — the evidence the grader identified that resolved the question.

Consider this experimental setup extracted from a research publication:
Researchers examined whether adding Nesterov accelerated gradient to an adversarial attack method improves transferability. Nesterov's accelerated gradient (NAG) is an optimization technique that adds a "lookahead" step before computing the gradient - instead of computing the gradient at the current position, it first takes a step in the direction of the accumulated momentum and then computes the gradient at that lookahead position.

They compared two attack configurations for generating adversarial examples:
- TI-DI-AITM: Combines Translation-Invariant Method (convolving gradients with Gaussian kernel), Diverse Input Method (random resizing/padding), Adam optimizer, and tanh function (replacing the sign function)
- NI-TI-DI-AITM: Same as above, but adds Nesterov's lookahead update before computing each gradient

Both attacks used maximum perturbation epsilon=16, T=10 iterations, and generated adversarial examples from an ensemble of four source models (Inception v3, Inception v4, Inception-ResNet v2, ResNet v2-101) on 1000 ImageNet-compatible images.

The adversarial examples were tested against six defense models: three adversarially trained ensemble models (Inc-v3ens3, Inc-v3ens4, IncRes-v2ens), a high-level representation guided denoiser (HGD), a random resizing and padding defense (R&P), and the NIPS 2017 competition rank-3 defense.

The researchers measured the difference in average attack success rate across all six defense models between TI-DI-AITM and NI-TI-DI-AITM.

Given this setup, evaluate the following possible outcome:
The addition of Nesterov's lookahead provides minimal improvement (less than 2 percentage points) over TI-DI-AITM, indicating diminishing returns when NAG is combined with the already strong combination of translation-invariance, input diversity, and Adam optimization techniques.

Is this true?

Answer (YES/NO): YES